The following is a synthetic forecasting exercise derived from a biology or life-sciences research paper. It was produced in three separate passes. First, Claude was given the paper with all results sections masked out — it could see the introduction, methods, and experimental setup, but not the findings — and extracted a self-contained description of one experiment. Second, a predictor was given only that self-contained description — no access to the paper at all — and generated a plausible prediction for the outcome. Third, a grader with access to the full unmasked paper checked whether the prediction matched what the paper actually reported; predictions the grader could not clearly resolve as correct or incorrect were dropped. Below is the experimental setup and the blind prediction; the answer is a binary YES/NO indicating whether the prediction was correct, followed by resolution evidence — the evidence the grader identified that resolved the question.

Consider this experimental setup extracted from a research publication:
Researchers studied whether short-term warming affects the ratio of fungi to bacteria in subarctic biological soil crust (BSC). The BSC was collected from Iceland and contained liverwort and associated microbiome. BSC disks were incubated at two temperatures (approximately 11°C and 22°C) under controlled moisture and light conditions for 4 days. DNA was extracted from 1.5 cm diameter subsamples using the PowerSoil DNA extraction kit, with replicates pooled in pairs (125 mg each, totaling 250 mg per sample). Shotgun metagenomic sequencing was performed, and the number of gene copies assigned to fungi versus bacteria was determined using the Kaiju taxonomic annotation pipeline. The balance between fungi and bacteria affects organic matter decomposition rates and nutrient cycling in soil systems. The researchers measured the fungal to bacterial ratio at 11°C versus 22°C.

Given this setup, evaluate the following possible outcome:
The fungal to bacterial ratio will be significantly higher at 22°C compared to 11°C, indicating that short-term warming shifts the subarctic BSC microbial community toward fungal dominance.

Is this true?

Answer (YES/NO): NO